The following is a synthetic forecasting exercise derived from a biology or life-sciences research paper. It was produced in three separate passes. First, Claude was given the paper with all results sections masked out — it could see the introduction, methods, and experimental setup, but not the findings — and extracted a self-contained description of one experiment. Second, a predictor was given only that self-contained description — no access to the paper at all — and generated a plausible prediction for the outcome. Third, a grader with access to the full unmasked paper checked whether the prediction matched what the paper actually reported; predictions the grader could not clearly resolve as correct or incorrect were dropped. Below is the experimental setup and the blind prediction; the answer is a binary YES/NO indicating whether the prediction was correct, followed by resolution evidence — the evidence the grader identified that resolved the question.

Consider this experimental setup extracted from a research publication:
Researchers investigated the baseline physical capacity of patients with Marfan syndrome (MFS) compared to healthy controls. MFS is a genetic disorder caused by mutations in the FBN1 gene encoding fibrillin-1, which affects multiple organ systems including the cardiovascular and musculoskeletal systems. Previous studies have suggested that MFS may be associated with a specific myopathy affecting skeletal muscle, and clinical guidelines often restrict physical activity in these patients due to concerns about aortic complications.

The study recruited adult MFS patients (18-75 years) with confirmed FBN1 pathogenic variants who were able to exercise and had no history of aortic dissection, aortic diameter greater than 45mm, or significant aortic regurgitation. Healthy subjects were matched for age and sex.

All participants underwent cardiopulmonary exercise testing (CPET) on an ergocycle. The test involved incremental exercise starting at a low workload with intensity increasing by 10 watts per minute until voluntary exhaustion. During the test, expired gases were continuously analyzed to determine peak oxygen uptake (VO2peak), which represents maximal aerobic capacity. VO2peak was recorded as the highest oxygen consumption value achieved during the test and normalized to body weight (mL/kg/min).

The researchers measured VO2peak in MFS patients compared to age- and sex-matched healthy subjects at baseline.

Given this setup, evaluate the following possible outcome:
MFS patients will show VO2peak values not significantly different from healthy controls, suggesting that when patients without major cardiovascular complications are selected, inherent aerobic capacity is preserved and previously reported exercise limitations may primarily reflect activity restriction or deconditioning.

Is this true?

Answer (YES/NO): NO